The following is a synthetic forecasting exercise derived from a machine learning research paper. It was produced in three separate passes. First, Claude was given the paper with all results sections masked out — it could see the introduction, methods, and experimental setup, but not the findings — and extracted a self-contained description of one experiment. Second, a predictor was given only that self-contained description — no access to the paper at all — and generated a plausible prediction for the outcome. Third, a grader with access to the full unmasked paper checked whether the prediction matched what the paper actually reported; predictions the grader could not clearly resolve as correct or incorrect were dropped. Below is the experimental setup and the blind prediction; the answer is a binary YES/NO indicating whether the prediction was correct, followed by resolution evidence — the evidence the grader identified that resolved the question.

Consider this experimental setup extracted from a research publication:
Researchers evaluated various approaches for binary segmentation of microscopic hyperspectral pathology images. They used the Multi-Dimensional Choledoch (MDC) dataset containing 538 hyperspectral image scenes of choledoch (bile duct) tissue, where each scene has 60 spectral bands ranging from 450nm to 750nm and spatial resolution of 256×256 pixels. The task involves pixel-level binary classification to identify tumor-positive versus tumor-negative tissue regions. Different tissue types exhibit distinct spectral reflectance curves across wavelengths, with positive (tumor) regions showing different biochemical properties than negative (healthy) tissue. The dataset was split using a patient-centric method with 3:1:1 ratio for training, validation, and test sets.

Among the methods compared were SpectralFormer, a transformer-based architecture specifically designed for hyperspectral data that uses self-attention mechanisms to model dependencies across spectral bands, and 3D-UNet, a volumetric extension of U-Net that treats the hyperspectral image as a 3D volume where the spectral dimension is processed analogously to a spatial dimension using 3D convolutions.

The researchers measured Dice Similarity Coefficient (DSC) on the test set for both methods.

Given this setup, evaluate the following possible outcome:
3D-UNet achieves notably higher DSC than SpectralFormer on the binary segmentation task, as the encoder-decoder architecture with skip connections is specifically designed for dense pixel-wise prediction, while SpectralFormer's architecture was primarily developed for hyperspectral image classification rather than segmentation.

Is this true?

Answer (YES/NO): NO